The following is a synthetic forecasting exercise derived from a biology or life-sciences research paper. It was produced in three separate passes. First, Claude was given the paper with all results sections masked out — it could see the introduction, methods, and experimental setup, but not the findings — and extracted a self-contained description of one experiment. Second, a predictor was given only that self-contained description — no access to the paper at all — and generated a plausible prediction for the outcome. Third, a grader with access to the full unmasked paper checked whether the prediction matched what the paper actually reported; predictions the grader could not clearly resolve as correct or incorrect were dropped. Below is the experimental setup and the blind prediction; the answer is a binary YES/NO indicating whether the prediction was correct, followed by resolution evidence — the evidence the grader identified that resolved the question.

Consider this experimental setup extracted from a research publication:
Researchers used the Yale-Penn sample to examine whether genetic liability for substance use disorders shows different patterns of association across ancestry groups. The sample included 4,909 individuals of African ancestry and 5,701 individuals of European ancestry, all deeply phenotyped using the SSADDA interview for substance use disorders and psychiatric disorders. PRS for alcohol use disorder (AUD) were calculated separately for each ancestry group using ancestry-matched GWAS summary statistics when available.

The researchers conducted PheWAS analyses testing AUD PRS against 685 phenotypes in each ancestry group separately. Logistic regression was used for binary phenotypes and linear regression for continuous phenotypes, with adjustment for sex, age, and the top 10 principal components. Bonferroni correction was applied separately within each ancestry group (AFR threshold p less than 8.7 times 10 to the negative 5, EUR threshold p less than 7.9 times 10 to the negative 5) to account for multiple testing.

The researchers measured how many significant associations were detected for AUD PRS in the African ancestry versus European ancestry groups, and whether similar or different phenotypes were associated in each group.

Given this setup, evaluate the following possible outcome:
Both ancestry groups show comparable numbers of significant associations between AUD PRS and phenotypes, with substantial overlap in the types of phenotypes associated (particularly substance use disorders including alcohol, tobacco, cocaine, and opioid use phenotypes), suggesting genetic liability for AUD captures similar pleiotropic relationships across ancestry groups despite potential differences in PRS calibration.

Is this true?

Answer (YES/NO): NO